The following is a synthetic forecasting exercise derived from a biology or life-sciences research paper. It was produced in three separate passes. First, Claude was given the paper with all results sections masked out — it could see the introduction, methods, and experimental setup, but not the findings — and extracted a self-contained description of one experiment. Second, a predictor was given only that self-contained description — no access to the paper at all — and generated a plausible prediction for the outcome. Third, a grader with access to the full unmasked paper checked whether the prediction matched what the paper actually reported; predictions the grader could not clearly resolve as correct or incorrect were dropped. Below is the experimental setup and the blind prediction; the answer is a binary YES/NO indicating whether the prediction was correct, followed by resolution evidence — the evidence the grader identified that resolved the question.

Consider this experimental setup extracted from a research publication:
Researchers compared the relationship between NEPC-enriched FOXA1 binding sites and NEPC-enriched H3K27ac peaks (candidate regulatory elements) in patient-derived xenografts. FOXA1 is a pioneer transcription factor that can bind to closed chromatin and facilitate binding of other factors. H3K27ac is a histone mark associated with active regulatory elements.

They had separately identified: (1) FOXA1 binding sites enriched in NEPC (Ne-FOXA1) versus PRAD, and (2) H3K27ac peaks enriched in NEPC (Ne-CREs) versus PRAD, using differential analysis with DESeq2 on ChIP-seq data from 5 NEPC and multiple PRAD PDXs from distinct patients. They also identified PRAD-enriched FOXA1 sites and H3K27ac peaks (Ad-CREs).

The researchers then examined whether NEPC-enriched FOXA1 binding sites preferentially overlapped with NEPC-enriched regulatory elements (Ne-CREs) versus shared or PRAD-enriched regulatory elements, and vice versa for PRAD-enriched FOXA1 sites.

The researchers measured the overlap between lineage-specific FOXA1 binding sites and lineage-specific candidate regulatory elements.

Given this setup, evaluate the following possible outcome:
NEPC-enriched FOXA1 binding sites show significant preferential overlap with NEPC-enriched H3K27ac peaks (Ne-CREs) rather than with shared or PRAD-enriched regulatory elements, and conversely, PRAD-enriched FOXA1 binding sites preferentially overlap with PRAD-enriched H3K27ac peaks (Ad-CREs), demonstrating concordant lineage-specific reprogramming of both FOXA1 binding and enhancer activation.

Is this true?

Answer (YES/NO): YES